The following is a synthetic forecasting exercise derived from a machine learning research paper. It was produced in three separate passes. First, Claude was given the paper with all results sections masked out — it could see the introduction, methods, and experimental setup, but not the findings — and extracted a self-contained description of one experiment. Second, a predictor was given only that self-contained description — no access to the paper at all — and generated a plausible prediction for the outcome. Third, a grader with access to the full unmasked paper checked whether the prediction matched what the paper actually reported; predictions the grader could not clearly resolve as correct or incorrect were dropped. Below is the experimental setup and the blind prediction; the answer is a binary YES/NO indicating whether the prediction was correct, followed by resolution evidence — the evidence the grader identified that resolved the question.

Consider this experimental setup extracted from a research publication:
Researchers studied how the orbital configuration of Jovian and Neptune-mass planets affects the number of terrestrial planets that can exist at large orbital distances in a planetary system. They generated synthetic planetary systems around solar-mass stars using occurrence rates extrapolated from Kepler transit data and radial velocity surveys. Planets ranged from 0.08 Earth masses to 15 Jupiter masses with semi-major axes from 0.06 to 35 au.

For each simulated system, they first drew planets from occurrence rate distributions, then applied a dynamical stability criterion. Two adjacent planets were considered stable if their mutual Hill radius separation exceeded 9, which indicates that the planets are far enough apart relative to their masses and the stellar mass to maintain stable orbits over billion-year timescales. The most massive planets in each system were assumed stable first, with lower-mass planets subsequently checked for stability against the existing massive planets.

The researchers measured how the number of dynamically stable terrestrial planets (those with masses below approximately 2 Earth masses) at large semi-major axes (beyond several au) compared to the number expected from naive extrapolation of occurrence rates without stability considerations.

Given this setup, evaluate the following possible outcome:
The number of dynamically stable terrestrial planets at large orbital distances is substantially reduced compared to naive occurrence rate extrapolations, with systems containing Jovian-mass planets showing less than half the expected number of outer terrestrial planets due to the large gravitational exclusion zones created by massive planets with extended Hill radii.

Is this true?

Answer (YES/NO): NO